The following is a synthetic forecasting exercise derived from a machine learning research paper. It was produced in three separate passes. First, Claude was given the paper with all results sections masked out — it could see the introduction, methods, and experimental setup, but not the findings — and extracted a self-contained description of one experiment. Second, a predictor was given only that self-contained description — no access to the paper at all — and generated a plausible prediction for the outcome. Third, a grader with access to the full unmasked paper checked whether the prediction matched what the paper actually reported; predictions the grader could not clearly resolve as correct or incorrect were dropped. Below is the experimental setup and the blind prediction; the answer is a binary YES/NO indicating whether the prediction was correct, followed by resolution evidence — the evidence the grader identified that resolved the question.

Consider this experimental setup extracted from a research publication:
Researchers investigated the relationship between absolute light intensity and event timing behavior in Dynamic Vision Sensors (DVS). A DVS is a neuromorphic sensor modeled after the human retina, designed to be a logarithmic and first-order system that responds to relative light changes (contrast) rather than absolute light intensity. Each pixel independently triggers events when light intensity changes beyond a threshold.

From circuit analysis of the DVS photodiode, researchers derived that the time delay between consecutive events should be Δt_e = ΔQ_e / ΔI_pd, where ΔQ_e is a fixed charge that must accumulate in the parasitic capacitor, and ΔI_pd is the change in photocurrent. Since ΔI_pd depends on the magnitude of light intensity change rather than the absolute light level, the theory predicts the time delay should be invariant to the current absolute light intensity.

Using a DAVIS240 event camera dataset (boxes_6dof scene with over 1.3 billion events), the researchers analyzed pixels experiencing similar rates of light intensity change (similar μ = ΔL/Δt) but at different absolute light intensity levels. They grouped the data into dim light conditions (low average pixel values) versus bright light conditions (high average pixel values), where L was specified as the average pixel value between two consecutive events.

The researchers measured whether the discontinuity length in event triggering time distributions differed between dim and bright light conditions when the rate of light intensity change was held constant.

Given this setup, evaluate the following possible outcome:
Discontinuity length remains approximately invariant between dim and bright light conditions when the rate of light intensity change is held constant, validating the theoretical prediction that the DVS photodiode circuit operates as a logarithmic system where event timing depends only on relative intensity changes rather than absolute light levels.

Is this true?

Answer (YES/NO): NO